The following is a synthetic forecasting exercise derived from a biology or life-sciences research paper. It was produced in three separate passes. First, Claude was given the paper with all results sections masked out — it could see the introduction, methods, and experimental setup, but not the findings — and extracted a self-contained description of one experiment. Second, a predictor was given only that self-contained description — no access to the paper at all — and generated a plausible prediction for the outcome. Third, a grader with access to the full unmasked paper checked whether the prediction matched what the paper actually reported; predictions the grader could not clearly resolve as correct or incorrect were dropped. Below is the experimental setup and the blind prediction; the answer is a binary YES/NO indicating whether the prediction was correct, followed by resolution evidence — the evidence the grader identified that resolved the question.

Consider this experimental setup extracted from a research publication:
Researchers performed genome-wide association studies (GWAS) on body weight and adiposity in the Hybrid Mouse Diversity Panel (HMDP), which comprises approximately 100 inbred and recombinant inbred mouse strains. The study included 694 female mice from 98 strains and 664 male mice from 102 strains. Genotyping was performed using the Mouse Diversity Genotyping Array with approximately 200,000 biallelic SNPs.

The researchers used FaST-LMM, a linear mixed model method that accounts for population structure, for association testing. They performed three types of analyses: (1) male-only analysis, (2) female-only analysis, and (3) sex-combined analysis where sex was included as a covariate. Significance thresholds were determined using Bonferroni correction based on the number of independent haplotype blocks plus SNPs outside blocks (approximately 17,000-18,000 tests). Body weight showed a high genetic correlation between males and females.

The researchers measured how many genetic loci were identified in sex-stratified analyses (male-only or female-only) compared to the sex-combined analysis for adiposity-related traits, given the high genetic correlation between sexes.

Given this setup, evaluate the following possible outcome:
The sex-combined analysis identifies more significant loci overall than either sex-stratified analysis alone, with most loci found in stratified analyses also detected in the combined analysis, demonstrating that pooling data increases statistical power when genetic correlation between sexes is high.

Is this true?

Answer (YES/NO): NO